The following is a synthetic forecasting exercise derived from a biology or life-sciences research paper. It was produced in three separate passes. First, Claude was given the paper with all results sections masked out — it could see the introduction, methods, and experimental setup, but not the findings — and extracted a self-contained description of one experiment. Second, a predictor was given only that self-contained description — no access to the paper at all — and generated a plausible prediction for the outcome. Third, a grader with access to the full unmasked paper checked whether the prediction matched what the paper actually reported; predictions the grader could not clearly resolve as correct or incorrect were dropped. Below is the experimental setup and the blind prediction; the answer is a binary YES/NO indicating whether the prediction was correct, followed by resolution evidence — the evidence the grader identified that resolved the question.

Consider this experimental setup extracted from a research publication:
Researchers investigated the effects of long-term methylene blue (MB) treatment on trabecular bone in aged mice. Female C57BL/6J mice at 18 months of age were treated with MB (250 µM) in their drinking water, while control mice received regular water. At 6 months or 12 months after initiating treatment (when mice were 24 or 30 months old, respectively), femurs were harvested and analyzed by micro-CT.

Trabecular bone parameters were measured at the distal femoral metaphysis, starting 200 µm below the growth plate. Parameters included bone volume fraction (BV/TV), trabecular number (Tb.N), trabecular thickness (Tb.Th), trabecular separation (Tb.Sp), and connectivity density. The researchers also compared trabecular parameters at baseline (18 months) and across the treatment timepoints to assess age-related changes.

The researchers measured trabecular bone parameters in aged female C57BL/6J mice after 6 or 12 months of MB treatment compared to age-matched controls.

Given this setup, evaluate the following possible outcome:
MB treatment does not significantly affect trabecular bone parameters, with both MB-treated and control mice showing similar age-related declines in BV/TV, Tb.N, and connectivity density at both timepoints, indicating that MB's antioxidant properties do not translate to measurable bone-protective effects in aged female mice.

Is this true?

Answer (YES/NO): NO